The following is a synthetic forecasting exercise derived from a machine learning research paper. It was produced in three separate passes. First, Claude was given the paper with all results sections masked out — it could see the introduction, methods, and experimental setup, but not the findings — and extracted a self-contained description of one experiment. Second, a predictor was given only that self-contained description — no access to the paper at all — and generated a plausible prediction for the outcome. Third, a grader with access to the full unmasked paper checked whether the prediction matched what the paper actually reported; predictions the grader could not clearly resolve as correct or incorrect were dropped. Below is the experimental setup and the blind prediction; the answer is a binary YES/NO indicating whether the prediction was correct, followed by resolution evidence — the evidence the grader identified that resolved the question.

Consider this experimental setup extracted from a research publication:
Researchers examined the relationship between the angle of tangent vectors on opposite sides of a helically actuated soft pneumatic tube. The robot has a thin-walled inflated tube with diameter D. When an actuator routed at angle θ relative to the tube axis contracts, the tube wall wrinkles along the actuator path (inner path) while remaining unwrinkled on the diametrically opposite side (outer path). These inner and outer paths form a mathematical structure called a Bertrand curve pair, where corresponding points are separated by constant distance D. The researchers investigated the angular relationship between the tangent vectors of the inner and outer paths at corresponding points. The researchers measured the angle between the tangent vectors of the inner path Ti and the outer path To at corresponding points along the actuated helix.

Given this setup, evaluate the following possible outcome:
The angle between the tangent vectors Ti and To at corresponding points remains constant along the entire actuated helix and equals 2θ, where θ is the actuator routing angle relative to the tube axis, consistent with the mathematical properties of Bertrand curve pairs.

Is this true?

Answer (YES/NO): YES